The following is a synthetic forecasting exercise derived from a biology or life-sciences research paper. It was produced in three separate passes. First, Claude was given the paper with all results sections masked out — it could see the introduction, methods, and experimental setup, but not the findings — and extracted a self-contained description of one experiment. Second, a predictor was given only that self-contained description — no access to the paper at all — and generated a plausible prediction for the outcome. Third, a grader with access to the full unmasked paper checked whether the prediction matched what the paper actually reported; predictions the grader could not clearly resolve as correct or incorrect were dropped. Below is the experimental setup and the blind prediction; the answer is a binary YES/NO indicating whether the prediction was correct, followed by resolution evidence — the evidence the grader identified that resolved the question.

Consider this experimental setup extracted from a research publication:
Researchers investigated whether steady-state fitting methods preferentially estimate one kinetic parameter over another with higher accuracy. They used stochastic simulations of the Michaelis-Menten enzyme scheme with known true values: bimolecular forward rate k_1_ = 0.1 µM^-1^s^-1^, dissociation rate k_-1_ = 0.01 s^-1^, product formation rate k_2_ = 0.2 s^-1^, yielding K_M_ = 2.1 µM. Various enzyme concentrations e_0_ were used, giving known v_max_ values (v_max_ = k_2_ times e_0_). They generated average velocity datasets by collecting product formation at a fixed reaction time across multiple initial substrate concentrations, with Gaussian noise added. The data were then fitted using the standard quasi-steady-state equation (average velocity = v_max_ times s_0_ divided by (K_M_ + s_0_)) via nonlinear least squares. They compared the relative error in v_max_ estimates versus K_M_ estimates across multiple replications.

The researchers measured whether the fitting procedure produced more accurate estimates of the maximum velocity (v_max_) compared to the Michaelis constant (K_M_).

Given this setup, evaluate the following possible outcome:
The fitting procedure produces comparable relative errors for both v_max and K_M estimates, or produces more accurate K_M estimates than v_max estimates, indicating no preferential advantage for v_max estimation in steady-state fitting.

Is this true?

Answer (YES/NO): NO